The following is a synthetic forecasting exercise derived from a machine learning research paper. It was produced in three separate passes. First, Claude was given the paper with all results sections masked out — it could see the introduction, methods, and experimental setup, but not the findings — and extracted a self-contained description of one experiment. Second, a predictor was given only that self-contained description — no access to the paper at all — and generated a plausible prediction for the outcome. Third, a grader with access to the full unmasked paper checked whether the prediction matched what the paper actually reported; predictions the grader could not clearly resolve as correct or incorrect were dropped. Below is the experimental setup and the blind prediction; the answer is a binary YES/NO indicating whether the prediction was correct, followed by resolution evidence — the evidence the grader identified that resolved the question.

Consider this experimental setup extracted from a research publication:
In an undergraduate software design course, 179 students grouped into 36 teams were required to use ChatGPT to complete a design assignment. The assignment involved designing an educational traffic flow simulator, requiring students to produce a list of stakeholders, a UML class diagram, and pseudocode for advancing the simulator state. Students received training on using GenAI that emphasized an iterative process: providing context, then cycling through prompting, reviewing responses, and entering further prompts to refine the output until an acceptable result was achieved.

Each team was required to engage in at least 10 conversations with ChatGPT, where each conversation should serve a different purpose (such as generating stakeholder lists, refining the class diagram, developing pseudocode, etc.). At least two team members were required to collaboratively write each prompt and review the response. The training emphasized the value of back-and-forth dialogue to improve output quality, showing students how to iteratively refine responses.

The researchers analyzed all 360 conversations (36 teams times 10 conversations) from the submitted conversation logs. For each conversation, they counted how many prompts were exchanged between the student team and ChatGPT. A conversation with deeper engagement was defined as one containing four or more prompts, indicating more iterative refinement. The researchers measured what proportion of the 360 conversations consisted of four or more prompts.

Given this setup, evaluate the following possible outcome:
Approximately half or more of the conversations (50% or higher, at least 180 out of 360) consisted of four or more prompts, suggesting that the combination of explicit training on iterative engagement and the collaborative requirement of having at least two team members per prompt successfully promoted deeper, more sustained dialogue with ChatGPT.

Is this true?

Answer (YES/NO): NO